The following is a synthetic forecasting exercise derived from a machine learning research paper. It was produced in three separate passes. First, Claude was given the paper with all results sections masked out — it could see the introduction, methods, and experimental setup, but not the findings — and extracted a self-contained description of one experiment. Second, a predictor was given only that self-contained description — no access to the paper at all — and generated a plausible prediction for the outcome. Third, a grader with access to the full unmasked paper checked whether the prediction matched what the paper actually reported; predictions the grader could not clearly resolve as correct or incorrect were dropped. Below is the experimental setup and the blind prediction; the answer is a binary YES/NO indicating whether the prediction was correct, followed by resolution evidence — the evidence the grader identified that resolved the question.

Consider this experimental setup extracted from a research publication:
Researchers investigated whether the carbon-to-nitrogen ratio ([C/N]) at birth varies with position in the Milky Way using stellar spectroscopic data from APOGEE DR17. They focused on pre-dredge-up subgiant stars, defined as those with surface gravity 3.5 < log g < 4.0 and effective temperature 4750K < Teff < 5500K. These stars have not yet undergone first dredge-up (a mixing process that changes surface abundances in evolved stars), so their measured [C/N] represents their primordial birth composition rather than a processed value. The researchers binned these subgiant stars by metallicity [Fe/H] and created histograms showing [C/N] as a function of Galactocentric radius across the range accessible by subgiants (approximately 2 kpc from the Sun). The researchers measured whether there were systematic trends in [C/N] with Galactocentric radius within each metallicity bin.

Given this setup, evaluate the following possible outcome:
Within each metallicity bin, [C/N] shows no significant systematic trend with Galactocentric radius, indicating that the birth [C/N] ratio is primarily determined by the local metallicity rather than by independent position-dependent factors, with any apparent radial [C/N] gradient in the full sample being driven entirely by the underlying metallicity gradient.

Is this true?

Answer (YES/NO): YES